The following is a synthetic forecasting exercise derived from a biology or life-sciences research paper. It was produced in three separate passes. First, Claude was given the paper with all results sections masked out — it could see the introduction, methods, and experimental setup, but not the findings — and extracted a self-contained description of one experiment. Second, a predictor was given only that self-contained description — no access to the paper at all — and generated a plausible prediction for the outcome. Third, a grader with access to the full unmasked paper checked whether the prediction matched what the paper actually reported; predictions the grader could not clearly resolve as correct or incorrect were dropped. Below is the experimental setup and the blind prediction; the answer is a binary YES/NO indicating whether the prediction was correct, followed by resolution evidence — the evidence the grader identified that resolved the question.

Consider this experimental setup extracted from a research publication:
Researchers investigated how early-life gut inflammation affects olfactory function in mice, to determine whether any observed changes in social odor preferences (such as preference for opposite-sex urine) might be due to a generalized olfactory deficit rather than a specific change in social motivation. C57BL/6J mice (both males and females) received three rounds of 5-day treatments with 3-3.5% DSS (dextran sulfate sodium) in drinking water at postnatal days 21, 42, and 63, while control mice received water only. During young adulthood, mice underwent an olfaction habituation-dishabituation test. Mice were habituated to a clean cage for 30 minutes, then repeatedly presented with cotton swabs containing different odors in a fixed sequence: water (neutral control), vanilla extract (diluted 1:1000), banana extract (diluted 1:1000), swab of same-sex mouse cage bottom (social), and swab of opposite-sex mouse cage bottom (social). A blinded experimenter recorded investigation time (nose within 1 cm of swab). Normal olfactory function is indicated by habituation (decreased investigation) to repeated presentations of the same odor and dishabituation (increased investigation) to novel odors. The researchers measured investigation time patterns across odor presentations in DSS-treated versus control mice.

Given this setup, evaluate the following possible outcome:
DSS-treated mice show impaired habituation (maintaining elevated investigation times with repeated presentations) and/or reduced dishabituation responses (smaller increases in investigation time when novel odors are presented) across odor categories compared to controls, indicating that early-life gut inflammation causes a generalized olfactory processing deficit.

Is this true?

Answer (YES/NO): NO